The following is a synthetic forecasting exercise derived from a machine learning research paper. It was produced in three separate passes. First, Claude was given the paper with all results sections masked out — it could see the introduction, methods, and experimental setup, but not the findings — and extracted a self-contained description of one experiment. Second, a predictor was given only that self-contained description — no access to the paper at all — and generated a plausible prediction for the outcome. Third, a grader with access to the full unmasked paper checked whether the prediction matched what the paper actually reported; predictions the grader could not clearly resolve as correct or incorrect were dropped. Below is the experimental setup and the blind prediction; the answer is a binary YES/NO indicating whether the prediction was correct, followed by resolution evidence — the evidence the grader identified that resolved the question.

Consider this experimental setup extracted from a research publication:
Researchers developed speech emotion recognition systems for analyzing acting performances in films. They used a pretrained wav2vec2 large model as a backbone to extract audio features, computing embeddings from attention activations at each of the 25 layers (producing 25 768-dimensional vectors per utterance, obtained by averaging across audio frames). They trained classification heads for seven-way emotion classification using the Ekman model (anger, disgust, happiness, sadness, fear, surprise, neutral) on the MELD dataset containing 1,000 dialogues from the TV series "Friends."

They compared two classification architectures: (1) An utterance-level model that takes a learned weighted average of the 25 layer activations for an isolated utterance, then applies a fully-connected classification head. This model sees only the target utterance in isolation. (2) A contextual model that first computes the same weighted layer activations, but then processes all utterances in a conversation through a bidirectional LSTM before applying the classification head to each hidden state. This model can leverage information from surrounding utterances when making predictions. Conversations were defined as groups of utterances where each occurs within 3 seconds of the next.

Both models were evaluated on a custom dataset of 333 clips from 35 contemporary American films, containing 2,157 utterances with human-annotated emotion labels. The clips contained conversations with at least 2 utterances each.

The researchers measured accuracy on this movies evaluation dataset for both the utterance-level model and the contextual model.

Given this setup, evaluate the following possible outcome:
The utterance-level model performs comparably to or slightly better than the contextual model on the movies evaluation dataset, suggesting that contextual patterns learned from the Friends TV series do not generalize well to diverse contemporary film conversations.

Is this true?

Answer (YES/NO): NO